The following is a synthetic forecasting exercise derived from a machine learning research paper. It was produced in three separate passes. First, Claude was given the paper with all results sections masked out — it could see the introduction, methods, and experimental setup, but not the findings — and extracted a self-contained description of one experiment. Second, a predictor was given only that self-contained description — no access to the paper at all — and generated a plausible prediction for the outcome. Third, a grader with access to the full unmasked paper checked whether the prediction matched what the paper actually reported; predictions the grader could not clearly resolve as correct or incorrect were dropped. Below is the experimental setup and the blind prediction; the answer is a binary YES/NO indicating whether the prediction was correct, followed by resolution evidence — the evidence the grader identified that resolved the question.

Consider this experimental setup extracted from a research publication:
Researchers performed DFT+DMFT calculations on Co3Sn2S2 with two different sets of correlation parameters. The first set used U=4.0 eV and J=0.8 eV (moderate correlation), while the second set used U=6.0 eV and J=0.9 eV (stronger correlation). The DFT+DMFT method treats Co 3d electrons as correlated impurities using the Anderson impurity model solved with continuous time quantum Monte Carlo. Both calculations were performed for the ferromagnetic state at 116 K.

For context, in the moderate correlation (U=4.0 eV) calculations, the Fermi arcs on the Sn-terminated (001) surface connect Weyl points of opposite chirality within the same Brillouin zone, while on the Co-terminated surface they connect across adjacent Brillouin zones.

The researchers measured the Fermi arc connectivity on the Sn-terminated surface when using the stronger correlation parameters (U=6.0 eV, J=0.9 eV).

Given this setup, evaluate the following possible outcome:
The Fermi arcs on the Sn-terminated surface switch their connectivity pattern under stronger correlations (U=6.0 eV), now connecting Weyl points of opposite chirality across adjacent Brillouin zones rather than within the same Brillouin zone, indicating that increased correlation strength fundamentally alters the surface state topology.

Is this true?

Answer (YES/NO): YES